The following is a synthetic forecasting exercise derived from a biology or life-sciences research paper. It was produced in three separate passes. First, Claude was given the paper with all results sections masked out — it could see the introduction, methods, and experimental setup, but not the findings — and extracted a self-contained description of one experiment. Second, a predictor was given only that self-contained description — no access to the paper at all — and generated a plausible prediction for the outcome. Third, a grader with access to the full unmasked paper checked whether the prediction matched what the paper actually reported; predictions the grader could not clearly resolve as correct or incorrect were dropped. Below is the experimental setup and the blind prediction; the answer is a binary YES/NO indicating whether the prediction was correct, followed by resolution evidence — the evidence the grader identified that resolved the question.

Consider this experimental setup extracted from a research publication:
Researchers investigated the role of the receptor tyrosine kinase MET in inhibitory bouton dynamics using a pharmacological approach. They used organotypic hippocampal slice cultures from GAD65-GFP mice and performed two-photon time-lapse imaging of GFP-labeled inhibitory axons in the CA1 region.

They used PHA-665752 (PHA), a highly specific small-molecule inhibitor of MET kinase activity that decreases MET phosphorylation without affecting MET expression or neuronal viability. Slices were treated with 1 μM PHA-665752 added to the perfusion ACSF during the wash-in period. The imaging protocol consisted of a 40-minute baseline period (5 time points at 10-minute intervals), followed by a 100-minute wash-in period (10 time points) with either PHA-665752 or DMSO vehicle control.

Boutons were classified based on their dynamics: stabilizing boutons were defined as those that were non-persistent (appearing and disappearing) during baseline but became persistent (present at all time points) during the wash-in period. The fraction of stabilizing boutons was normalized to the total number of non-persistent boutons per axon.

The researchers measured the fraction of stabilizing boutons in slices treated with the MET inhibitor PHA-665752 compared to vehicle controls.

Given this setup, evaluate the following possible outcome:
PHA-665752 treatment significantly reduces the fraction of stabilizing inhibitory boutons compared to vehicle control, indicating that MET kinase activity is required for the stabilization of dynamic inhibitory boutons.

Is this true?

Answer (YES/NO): NO